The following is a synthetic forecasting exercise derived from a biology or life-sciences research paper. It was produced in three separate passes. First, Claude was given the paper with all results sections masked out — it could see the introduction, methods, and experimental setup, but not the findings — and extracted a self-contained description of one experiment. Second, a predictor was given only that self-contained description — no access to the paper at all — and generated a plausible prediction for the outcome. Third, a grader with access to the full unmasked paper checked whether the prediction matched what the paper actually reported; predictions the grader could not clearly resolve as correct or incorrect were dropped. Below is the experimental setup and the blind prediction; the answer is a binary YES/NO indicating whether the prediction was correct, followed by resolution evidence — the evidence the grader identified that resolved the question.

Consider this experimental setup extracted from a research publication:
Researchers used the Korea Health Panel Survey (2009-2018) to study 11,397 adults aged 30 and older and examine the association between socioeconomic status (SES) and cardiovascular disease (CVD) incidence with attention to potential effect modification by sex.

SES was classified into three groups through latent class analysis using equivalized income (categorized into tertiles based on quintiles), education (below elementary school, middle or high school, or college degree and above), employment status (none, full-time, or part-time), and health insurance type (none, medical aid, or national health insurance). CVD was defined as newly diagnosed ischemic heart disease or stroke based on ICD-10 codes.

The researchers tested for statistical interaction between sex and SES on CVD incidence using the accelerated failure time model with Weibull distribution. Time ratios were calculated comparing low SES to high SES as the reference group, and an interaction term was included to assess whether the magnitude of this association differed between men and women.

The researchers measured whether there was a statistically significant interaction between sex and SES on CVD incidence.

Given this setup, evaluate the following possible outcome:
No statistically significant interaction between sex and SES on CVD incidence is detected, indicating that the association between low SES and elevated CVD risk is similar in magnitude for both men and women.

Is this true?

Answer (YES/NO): NO